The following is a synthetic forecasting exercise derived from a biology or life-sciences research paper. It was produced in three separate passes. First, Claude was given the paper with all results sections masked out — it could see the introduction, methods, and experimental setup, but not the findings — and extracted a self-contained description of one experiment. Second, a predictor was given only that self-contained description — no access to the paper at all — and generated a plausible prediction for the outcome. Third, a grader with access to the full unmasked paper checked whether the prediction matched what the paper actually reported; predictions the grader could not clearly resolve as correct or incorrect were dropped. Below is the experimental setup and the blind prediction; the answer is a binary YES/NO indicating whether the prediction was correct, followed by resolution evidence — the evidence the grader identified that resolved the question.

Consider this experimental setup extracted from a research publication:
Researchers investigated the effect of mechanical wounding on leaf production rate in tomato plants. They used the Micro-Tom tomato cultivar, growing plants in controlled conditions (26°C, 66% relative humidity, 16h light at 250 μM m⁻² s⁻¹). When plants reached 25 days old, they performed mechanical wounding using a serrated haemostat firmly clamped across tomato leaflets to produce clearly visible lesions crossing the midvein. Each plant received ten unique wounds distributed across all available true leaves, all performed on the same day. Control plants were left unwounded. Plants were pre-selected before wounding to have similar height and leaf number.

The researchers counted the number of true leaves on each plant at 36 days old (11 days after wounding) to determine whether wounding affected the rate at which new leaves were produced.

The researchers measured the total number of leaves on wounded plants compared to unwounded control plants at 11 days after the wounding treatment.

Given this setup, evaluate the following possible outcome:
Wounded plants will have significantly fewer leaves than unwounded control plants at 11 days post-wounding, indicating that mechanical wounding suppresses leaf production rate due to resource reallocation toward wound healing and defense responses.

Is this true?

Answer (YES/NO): YES